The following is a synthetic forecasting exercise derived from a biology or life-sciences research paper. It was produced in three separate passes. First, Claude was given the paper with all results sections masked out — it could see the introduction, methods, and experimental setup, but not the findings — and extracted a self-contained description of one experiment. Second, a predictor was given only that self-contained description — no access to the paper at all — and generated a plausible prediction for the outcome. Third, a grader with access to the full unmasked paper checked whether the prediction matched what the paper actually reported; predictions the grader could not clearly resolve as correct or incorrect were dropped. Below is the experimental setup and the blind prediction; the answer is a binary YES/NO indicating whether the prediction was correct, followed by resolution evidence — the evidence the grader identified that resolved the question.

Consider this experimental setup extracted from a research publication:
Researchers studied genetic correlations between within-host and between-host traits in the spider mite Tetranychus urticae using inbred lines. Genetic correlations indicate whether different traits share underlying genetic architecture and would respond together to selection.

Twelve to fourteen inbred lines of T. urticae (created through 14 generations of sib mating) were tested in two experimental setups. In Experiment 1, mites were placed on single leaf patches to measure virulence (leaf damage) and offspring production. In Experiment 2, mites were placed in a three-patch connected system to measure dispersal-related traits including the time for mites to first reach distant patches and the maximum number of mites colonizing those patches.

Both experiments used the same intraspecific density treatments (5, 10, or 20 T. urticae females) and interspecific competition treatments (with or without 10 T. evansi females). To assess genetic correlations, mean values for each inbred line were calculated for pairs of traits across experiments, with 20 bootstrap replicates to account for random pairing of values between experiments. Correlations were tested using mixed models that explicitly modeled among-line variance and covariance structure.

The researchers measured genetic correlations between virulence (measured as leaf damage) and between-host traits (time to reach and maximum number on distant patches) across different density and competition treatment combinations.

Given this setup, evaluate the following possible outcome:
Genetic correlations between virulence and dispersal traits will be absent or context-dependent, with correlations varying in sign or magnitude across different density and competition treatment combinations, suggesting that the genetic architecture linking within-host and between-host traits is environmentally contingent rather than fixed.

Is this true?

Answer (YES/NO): YES